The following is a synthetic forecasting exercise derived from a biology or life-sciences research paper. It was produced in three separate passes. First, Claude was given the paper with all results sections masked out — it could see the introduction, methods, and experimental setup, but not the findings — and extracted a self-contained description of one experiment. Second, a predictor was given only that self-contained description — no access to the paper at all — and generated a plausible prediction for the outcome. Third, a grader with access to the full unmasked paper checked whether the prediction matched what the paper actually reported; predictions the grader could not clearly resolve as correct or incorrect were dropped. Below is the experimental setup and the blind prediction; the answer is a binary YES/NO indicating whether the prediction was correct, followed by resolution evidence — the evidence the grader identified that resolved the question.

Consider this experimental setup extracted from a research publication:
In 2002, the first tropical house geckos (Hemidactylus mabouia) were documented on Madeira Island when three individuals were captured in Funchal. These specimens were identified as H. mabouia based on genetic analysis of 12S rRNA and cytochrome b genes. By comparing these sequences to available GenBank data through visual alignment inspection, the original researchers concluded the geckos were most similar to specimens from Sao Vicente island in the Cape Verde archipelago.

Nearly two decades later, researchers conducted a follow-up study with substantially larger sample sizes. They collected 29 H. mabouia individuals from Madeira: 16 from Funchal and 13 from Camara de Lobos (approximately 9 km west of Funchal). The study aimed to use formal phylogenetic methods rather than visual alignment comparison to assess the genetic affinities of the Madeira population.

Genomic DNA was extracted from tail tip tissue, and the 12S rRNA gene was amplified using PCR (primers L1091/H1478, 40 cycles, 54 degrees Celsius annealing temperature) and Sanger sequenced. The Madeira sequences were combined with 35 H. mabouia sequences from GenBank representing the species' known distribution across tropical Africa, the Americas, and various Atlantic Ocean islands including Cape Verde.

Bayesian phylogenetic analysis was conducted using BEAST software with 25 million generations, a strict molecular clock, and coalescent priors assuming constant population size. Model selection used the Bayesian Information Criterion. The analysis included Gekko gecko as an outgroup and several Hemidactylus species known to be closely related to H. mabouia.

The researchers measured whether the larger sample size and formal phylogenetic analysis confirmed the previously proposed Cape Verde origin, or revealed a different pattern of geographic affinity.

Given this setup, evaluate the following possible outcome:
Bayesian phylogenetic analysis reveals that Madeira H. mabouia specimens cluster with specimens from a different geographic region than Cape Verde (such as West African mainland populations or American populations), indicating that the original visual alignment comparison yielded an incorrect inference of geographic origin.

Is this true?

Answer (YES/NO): NO